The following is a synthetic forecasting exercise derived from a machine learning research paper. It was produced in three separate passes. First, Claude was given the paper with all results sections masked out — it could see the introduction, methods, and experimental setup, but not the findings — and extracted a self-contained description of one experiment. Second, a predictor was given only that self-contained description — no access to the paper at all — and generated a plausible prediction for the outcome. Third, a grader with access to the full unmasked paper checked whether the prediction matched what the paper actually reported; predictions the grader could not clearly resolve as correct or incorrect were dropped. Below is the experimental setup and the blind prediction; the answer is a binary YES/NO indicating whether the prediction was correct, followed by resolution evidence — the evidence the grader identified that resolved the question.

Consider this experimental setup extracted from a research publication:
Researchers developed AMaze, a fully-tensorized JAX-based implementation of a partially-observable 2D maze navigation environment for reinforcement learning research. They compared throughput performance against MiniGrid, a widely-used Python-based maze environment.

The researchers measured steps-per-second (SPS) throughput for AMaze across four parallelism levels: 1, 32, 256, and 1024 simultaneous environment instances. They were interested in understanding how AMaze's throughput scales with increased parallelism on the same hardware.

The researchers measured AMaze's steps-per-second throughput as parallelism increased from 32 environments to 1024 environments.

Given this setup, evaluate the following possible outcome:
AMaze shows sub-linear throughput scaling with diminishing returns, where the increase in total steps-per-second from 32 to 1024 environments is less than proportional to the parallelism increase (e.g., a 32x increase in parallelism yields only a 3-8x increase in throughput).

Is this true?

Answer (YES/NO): NO